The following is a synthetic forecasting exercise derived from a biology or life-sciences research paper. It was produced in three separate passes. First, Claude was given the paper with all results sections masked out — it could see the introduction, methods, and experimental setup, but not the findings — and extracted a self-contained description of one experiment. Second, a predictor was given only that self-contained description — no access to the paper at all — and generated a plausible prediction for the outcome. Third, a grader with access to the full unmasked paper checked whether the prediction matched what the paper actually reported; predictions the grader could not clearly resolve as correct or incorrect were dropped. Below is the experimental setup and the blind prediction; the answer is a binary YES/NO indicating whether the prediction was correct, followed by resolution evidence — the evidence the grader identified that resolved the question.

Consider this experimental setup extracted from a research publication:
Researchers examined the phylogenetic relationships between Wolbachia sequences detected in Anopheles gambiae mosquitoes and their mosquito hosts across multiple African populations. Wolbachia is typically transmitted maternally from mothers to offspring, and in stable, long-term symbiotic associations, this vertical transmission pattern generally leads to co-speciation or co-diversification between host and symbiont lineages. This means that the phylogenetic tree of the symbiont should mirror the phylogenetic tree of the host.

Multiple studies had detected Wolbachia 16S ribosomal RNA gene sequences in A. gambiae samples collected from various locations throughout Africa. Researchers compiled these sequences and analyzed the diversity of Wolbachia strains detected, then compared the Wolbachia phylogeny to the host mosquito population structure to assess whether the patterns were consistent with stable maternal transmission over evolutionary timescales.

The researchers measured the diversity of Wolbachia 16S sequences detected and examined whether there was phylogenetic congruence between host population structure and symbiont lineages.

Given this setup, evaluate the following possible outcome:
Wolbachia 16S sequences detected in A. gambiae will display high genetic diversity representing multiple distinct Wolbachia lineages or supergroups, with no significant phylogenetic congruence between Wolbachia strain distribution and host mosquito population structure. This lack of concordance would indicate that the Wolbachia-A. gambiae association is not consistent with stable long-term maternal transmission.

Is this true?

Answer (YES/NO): YES